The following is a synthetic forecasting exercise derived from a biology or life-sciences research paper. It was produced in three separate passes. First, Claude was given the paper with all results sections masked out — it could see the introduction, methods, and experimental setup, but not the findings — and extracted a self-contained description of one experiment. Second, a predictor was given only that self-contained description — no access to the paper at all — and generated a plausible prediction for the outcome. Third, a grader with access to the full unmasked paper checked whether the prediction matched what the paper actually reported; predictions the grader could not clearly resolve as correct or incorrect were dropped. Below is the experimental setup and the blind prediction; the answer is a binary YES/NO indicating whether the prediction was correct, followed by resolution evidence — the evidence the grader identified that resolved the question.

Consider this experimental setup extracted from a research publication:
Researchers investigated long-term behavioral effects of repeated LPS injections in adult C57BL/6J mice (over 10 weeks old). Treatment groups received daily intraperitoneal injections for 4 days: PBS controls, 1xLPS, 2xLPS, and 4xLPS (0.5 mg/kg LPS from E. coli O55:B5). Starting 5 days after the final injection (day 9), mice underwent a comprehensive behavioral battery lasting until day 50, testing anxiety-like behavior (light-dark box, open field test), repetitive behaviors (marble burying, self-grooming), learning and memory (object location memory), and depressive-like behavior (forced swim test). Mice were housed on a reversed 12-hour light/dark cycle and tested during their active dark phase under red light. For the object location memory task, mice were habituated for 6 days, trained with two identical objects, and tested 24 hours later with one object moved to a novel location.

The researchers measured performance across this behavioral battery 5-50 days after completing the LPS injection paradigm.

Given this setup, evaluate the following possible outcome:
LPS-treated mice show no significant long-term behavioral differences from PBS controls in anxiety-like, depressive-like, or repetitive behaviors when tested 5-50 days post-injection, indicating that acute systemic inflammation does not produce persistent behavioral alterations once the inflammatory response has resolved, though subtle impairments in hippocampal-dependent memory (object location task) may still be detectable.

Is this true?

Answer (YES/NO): NO